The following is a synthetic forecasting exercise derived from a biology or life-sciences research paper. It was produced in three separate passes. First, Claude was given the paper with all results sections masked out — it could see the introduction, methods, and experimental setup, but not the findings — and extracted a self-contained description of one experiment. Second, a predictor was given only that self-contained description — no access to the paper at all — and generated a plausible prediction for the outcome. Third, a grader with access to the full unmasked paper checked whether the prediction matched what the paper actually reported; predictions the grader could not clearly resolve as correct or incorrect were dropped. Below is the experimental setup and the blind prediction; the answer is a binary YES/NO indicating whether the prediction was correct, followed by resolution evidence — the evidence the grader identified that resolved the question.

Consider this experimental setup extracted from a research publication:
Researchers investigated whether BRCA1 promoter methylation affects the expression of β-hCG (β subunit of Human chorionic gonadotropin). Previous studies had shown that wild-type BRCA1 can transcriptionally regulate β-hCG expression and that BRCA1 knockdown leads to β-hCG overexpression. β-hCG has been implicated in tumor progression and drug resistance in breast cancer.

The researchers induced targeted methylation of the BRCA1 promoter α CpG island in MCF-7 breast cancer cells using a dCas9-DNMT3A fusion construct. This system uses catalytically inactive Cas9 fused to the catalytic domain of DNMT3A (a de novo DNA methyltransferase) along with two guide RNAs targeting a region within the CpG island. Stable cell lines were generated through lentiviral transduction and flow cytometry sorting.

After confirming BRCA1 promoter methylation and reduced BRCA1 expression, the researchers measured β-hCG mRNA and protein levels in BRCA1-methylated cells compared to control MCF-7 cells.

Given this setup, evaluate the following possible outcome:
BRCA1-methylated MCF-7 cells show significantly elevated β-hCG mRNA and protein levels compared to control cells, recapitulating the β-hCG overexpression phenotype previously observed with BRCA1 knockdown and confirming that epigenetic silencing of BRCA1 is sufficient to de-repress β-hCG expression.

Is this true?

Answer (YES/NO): NO